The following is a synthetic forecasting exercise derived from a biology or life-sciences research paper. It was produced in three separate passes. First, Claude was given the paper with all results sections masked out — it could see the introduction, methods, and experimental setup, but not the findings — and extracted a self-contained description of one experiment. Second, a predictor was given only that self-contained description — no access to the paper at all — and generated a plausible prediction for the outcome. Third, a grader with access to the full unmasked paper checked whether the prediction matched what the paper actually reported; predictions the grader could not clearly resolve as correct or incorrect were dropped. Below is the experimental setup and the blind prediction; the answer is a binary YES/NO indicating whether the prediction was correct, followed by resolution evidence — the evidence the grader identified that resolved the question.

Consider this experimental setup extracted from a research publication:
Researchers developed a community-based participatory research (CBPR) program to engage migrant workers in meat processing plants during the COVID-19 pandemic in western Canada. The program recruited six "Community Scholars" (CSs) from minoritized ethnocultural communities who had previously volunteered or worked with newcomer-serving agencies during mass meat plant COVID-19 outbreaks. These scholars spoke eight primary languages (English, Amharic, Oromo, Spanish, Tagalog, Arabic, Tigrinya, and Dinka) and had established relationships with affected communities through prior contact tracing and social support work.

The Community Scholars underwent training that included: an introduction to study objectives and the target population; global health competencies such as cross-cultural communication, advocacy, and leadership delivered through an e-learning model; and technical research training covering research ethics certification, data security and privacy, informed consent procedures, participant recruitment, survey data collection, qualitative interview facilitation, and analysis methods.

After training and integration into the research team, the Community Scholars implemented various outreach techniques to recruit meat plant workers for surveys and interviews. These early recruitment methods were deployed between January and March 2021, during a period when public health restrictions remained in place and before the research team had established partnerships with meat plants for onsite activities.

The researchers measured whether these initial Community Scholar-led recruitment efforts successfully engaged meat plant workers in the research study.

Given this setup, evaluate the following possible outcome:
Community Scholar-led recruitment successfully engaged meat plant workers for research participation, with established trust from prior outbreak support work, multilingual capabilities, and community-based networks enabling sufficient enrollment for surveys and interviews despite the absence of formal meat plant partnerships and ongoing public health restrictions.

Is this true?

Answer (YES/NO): NO